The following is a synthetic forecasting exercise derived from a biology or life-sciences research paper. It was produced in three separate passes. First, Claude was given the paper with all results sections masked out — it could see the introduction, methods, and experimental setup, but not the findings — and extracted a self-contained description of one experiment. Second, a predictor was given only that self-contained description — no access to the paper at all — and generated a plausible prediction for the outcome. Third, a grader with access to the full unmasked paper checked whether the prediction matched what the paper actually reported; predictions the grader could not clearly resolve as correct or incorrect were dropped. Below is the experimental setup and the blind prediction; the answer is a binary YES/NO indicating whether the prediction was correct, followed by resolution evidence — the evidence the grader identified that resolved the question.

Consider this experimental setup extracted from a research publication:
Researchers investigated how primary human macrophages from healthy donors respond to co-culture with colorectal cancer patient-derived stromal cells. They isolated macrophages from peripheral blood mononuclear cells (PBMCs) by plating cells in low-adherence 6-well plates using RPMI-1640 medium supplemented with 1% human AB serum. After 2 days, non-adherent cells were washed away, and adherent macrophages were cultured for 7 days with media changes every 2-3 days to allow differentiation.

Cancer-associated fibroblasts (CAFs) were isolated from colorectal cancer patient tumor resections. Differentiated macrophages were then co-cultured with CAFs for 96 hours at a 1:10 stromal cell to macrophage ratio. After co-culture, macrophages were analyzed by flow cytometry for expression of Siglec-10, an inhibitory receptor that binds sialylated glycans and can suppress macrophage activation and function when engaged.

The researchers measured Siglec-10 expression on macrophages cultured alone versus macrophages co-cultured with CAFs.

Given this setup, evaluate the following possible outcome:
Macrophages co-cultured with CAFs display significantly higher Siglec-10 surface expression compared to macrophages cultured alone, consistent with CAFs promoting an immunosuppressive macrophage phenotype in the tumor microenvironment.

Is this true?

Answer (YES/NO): YES